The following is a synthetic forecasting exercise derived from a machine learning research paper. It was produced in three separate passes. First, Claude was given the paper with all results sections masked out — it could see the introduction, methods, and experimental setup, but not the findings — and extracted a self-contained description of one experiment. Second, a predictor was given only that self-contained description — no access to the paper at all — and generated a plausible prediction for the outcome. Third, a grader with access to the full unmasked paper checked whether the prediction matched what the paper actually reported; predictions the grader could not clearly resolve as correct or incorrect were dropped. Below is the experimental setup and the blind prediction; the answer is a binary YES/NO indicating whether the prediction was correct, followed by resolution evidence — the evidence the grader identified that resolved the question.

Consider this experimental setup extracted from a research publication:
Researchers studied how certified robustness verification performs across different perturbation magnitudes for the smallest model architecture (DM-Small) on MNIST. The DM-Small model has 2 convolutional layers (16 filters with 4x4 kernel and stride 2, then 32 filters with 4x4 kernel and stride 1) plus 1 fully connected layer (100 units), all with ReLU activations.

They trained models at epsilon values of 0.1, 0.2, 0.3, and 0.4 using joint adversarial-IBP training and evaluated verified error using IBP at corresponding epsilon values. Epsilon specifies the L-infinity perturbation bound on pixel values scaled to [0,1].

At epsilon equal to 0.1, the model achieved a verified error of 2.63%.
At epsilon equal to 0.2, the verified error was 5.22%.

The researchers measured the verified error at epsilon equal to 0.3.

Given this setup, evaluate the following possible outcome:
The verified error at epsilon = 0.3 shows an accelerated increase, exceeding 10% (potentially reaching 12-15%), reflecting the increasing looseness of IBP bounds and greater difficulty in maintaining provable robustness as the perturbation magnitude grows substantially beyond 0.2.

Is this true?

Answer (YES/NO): NO